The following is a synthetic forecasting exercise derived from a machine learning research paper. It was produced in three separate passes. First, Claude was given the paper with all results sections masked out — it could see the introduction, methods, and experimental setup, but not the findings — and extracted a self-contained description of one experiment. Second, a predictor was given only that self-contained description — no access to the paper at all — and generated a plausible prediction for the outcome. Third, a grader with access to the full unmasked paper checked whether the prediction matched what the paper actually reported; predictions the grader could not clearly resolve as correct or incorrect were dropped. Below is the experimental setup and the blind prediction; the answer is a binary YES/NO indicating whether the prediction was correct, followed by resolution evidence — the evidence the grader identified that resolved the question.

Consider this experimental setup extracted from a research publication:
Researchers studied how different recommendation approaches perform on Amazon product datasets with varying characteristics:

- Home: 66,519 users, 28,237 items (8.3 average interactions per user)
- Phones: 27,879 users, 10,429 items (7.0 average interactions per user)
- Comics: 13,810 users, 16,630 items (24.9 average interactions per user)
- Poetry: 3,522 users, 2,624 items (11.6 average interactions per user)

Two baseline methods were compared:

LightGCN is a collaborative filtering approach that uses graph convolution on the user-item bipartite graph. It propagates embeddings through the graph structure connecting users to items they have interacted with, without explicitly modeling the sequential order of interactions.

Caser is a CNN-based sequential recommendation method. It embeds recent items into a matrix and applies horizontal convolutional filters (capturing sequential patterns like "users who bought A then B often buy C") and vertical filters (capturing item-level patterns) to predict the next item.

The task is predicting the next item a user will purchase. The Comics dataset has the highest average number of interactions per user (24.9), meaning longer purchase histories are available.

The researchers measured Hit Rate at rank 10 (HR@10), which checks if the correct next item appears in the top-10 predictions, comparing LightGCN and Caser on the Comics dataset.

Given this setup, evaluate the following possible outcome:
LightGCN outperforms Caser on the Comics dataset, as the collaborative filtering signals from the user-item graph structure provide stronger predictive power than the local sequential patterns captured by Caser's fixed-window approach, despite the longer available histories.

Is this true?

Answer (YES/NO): NO